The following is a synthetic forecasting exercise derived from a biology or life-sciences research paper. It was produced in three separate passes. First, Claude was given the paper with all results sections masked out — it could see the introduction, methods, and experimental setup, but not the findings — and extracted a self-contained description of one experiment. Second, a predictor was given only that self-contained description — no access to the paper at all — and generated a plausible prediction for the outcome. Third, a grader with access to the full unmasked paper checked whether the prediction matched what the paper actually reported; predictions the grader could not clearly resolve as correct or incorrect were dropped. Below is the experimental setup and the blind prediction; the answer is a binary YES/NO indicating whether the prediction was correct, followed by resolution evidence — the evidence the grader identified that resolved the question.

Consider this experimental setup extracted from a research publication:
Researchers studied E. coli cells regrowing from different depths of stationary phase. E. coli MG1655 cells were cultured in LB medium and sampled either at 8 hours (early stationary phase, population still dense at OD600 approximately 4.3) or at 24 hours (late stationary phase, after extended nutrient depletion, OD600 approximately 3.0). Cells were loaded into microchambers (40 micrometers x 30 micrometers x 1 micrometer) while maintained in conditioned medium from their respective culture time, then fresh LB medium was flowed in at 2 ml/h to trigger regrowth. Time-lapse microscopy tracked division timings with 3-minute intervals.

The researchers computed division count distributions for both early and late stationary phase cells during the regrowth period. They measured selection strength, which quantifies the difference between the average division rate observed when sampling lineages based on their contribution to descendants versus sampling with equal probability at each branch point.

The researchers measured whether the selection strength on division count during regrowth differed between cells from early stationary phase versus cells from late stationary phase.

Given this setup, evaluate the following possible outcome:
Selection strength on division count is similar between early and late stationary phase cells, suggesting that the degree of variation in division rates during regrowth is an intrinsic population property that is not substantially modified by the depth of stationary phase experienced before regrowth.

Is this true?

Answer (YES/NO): NO